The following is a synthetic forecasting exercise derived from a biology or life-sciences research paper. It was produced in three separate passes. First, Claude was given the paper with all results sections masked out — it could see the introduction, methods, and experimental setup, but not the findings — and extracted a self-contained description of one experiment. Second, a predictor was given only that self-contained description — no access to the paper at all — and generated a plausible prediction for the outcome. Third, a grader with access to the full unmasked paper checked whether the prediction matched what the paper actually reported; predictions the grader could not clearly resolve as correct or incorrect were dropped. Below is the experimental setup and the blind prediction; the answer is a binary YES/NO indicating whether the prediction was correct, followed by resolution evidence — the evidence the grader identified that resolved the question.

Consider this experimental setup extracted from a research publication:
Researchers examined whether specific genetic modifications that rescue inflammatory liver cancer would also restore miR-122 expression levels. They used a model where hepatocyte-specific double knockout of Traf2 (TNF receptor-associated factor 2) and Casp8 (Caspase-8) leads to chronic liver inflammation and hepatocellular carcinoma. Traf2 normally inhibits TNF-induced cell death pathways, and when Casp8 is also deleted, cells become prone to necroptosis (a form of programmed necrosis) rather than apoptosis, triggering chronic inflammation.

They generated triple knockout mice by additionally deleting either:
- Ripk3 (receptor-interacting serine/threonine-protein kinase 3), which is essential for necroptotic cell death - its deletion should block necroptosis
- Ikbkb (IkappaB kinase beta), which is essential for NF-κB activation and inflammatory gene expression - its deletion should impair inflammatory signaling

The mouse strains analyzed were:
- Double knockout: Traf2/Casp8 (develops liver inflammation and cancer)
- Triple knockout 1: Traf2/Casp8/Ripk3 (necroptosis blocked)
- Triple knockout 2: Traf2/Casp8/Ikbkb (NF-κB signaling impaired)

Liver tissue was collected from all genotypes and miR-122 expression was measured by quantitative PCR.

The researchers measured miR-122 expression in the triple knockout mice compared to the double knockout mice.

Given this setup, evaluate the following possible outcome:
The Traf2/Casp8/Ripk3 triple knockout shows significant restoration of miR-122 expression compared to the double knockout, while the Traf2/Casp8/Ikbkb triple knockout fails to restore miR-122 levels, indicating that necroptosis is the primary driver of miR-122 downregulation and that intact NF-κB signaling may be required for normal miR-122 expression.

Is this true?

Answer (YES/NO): NO